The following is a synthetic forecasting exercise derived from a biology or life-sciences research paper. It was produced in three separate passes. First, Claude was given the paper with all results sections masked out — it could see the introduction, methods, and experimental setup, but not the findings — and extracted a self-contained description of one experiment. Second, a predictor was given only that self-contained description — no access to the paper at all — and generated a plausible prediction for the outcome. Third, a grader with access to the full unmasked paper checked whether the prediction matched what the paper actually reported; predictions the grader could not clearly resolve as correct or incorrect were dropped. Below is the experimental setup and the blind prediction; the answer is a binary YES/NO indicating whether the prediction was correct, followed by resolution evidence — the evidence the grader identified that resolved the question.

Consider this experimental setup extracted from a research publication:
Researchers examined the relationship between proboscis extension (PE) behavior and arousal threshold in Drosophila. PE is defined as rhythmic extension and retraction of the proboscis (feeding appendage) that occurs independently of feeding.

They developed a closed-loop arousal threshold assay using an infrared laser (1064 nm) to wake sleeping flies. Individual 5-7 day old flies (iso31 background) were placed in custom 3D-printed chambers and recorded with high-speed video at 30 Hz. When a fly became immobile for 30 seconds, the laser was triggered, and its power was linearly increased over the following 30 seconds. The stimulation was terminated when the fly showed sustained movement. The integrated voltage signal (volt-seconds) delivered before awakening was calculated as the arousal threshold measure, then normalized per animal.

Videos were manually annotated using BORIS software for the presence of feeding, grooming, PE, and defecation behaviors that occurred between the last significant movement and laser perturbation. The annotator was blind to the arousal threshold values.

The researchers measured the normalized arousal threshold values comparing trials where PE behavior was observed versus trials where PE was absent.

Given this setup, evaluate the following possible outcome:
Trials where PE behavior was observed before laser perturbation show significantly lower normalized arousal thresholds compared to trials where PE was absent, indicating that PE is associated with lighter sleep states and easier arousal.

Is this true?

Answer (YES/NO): NO